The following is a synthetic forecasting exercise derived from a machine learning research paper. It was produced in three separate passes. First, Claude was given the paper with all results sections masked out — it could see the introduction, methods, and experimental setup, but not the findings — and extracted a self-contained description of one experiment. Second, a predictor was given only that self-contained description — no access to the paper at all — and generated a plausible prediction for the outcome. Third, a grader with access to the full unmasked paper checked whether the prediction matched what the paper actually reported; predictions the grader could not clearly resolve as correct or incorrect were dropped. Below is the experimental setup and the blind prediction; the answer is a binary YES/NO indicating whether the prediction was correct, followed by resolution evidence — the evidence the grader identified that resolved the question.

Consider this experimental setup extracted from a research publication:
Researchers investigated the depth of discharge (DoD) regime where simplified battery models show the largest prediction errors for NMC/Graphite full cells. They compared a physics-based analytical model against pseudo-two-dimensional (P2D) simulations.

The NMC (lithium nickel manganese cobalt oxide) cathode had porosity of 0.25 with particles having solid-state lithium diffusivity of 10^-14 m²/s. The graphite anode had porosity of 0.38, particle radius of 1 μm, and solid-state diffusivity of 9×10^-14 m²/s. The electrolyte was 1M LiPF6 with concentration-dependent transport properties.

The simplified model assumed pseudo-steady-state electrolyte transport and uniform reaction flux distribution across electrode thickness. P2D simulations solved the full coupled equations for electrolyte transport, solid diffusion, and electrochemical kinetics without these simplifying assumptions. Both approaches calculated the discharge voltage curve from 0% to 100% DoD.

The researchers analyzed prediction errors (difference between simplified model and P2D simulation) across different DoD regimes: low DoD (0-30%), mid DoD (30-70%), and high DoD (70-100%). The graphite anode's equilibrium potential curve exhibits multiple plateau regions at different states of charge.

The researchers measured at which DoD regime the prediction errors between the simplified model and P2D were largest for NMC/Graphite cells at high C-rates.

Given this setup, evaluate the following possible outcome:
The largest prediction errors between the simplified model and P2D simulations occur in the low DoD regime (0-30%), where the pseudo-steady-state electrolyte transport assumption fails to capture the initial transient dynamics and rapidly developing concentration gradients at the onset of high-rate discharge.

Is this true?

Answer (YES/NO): NO